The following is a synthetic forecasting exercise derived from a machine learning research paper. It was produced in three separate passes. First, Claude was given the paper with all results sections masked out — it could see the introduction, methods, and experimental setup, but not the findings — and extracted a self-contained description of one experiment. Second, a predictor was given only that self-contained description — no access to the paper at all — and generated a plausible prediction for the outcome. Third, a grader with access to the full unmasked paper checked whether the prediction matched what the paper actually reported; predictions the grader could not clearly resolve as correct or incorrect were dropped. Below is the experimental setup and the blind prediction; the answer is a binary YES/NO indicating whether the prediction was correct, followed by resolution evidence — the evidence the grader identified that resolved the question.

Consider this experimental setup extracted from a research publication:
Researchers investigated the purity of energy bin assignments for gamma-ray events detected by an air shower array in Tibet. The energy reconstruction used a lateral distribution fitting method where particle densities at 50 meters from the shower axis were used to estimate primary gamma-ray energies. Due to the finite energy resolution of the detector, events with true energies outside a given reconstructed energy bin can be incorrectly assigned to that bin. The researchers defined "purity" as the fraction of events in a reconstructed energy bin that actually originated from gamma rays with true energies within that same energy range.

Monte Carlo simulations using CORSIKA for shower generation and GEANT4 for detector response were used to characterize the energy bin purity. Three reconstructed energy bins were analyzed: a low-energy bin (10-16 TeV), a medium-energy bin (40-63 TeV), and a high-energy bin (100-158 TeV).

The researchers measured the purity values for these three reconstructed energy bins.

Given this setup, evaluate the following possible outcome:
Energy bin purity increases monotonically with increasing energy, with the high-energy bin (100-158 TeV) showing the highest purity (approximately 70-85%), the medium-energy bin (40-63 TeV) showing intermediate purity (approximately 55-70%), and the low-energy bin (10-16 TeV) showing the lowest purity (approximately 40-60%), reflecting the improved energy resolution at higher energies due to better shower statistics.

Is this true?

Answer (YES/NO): NO